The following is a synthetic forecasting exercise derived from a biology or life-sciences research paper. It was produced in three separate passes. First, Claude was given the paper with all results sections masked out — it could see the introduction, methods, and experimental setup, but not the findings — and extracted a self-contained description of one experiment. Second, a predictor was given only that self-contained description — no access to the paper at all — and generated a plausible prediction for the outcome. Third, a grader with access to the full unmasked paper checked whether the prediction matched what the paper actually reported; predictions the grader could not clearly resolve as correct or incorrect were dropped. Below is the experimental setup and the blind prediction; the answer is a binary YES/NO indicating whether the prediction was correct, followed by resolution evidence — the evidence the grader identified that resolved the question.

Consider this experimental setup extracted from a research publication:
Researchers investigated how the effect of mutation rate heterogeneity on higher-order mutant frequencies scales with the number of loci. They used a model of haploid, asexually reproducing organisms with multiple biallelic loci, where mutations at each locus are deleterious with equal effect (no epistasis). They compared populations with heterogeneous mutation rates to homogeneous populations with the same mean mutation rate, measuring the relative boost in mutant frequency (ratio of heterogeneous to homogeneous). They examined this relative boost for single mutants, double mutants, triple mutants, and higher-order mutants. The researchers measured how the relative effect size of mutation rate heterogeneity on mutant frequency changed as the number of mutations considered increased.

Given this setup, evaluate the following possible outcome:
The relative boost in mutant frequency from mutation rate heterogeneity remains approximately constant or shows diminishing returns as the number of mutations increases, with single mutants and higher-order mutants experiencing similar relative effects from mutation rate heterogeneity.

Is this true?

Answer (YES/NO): NO